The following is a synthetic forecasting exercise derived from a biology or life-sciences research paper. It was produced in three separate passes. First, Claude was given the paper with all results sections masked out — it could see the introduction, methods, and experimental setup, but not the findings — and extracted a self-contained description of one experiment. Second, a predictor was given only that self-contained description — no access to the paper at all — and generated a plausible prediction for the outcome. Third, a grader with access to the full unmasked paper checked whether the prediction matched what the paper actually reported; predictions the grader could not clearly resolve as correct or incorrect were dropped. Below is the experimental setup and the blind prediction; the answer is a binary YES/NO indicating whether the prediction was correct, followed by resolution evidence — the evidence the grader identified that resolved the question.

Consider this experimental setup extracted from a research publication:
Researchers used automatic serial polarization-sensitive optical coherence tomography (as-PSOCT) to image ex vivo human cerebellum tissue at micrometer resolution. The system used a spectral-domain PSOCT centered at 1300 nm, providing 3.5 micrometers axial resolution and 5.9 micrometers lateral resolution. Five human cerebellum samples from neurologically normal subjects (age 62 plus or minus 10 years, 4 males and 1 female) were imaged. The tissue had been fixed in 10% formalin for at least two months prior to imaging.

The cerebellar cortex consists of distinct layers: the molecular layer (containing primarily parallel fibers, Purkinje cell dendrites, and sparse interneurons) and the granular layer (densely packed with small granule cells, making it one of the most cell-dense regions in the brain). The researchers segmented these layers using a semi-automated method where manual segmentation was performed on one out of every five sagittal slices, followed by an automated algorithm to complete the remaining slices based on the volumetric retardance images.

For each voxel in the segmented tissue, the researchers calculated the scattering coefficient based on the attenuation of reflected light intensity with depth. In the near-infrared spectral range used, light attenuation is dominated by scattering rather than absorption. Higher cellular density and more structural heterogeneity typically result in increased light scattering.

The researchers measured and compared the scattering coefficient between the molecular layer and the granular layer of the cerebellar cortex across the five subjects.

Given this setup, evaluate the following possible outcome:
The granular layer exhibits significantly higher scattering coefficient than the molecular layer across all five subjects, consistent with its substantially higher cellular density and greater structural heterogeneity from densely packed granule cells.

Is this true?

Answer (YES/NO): NO